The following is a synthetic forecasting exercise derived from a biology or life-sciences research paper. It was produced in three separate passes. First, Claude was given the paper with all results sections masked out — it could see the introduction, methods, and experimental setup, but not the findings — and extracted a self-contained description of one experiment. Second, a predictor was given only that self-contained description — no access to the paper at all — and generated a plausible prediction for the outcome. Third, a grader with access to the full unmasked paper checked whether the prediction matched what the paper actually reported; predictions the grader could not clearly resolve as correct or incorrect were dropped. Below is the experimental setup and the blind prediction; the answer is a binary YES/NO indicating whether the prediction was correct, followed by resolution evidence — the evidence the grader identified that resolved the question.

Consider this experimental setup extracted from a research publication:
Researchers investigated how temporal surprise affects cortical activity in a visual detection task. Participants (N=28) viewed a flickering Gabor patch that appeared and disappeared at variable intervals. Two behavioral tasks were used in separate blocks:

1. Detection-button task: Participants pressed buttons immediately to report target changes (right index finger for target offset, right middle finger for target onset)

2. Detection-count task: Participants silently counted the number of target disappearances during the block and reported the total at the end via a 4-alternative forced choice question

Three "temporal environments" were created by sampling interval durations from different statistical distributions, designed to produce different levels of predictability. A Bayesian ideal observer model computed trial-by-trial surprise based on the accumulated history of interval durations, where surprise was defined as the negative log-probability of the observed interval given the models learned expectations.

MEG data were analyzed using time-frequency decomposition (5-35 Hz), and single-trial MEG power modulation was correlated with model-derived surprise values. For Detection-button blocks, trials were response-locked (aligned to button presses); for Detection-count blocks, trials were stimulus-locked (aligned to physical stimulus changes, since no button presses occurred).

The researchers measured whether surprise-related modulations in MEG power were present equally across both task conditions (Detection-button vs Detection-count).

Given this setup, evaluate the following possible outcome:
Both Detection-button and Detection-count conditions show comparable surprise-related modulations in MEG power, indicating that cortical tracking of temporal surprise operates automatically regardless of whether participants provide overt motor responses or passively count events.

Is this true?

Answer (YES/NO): NO